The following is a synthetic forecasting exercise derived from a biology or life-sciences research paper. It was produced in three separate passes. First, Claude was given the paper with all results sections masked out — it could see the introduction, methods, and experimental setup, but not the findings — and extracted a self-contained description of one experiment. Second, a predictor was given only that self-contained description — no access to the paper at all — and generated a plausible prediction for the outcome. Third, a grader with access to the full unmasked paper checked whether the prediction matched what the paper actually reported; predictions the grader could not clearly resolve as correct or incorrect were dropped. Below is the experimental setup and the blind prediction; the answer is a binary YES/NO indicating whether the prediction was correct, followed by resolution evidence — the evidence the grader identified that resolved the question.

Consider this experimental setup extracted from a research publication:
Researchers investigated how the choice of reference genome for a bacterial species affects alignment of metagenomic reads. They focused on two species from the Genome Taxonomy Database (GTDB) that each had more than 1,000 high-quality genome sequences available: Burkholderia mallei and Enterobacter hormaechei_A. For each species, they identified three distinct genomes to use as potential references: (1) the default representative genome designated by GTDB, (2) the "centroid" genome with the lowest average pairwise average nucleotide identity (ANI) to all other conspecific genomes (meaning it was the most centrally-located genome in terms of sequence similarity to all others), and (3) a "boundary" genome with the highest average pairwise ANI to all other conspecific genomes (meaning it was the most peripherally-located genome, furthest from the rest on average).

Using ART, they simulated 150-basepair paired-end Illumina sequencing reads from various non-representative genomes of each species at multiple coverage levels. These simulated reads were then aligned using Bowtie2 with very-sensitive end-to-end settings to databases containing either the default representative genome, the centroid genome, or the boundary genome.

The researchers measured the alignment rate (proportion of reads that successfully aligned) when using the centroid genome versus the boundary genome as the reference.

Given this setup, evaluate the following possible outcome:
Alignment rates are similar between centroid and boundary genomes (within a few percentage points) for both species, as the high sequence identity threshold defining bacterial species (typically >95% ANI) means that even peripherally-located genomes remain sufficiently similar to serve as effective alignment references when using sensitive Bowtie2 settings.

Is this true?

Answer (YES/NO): NO